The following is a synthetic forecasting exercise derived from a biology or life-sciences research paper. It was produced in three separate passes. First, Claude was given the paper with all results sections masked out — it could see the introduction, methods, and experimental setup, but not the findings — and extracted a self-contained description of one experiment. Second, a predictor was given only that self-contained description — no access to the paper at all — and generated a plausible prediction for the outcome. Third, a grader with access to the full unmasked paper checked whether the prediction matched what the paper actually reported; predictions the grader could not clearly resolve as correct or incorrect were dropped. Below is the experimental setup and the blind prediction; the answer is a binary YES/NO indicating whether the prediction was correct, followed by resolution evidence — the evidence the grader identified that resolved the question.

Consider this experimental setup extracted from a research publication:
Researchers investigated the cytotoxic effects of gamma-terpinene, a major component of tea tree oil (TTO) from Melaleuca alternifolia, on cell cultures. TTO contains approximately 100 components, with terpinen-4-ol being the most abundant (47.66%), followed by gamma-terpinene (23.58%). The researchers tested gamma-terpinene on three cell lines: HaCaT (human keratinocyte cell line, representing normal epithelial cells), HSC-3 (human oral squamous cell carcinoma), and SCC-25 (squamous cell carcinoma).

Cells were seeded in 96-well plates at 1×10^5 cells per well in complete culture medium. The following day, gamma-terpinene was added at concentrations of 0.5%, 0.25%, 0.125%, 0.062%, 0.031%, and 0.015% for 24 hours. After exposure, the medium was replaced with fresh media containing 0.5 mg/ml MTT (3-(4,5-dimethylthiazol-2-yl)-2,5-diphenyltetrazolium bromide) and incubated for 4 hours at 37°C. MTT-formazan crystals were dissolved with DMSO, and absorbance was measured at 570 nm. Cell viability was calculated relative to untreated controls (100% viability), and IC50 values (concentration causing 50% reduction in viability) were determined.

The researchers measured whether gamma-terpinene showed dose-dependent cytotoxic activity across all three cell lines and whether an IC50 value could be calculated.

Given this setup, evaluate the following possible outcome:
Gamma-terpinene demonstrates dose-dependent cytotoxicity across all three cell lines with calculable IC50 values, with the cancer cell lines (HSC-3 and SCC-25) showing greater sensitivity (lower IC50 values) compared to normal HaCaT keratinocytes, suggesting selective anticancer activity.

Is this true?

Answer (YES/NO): NO